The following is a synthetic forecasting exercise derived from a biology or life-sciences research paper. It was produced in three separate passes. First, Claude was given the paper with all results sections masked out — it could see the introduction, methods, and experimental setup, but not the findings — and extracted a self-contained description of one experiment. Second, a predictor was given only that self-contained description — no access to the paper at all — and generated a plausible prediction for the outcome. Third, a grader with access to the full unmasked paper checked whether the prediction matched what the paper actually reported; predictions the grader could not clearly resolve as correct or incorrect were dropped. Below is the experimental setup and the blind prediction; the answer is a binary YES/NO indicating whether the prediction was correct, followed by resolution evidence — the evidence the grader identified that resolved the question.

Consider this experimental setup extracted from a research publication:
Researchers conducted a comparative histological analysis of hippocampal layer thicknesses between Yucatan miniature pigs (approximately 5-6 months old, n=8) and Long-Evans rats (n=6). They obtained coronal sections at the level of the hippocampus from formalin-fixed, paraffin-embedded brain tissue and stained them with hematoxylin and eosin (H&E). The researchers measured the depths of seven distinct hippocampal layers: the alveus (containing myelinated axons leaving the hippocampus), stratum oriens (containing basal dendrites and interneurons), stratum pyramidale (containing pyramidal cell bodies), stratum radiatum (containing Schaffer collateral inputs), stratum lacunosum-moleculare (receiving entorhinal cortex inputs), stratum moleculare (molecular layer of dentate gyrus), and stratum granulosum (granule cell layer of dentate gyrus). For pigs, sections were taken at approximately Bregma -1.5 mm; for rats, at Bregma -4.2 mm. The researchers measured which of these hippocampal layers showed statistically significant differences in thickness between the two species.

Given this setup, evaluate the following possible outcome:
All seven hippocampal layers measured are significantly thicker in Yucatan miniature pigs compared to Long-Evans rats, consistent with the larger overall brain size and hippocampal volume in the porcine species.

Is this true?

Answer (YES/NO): NO